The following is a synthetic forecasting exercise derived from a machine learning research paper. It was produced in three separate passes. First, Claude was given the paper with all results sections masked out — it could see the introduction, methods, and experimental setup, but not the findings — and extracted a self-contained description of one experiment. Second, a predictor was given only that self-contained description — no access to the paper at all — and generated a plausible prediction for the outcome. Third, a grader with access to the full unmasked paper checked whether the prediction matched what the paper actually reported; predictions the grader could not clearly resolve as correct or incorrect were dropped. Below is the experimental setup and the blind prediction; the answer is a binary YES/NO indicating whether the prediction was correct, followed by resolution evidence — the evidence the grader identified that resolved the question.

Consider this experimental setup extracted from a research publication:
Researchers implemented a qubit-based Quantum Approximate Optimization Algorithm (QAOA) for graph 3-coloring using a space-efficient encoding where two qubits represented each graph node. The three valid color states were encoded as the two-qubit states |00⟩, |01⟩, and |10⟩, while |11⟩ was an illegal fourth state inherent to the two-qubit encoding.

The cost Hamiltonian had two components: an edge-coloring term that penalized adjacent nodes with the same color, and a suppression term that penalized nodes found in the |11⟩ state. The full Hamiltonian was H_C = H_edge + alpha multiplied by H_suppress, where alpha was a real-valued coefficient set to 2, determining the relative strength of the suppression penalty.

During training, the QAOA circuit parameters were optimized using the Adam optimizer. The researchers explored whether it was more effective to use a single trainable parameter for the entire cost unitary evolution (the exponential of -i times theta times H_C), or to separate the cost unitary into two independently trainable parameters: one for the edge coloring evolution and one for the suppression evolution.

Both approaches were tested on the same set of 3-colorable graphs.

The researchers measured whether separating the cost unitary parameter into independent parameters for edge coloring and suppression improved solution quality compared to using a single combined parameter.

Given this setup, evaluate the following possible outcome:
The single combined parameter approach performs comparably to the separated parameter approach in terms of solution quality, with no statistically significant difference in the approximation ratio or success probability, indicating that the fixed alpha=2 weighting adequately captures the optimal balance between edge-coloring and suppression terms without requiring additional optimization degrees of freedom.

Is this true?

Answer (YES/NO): NO